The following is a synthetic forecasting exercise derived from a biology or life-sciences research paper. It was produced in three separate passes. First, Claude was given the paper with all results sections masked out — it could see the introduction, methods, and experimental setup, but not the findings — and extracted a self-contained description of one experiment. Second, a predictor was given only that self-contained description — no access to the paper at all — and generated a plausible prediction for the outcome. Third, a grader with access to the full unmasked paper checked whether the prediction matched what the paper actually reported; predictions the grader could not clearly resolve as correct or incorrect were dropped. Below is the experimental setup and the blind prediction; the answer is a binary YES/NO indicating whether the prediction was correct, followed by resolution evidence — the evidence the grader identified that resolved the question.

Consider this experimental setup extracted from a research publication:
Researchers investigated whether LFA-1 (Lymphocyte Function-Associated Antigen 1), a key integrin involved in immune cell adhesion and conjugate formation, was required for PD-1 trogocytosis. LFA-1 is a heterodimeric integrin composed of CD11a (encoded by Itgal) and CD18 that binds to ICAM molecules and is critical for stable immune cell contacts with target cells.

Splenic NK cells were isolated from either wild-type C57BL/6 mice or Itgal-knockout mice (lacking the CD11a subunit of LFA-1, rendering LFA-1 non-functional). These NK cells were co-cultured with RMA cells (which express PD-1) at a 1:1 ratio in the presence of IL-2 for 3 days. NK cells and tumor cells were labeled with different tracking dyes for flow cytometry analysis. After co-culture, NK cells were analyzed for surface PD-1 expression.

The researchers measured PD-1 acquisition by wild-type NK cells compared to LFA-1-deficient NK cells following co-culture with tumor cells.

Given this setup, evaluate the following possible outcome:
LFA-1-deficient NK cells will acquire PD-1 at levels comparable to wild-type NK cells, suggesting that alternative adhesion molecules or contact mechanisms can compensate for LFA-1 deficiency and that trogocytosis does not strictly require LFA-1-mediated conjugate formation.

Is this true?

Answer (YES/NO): YES